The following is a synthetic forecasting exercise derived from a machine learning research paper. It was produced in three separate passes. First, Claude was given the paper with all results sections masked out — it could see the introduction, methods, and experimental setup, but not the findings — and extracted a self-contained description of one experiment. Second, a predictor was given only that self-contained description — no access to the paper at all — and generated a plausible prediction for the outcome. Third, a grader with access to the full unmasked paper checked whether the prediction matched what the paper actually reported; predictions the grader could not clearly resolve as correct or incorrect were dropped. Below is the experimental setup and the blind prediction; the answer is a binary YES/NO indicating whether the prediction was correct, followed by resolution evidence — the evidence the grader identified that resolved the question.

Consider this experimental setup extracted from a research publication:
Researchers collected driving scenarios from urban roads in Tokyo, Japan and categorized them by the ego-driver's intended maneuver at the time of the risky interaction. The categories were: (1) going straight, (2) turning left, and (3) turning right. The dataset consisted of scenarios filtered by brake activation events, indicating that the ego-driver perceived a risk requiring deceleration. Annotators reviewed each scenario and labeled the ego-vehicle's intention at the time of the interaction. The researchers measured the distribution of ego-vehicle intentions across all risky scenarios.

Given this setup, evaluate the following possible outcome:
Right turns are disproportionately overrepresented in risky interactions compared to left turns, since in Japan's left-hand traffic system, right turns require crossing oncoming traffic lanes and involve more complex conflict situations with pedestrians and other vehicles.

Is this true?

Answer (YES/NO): NO